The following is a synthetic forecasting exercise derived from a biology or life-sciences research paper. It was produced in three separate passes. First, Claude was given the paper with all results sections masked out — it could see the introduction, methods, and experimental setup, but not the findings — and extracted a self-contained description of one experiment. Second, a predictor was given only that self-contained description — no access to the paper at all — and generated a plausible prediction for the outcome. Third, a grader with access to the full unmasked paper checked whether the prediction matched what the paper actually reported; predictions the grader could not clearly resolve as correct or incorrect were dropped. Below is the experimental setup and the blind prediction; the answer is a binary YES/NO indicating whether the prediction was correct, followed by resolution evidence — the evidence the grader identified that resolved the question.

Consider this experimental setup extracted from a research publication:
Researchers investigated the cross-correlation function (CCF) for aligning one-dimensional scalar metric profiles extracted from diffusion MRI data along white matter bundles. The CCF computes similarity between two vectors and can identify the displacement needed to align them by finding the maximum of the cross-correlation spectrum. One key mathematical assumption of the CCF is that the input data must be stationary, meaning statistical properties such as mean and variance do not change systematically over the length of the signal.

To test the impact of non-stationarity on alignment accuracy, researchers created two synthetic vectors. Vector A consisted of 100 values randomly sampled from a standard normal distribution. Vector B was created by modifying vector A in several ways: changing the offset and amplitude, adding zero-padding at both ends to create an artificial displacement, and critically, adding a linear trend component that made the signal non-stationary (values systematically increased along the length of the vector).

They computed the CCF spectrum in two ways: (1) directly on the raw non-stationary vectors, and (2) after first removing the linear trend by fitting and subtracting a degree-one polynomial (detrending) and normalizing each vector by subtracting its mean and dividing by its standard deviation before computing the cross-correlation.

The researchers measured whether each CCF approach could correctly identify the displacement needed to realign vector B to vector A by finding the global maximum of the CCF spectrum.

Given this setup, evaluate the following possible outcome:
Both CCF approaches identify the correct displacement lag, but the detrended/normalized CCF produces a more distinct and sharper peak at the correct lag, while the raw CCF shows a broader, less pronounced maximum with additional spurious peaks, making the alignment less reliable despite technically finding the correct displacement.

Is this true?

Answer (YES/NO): NO